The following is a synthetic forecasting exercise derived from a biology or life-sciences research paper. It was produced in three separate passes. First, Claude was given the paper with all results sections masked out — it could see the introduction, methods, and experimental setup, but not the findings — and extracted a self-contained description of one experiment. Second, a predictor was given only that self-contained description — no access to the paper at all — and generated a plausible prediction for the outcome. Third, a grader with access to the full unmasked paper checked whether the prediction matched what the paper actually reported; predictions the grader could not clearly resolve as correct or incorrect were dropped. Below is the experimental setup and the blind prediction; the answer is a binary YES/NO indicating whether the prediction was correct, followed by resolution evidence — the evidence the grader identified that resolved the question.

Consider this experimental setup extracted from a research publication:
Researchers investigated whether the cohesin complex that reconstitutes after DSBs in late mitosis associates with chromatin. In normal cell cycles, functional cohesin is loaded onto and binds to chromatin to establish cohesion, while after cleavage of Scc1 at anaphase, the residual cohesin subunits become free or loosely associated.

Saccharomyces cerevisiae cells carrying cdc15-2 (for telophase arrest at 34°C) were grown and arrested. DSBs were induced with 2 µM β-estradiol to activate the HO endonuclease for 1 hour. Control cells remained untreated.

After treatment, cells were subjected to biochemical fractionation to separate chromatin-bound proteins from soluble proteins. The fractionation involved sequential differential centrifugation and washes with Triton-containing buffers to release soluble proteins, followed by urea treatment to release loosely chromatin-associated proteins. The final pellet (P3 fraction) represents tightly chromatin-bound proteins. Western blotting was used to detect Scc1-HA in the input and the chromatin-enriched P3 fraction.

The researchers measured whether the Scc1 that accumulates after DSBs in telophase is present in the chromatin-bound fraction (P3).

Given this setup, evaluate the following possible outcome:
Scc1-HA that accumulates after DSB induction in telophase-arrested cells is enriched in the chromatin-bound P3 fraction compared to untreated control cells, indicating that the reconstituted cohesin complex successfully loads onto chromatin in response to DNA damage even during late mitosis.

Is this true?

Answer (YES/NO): YES